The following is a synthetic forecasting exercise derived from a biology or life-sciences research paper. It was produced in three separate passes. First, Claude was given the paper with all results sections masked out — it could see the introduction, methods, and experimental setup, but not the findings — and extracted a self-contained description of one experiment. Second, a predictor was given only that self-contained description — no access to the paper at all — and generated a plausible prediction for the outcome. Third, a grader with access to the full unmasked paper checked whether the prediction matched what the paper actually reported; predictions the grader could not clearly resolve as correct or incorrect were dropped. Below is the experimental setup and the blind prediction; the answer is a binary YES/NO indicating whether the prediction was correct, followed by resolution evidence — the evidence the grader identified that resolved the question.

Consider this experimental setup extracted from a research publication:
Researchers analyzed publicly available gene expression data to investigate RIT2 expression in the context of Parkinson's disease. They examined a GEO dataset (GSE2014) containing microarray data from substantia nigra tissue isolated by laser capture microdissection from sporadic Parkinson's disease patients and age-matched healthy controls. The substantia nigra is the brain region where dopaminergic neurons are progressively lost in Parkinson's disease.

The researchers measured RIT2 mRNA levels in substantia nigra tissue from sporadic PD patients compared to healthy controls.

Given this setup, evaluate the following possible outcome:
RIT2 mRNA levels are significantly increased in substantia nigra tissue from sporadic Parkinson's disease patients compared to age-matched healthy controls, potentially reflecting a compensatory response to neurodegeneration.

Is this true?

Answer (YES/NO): NO